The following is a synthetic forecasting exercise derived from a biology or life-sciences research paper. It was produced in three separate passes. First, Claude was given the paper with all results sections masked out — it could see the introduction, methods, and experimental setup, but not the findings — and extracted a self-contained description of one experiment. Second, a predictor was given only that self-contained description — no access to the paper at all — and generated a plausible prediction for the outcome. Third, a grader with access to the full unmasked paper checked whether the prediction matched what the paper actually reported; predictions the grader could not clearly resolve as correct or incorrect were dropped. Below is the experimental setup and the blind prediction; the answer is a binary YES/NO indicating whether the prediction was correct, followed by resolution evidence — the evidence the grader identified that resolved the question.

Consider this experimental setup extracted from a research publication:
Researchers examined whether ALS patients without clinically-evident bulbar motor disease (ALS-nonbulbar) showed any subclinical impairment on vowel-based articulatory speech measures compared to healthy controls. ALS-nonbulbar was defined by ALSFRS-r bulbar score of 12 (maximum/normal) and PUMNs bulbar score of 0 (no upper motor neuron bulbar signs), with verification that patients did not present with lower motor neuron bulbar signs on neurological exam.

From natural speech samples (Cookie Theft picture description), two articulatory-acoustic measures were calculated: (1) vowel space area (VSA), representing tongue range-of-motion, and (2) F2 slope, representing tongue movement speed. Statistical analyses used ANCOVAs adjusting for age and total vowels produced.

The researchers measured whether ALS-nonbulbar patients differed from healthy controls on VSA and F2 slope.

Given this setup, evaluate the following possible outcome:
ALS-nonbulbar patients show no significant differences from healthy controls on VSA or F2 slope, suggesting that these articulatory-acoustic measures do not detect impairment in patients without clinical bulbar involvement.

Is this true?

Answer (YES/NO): YES